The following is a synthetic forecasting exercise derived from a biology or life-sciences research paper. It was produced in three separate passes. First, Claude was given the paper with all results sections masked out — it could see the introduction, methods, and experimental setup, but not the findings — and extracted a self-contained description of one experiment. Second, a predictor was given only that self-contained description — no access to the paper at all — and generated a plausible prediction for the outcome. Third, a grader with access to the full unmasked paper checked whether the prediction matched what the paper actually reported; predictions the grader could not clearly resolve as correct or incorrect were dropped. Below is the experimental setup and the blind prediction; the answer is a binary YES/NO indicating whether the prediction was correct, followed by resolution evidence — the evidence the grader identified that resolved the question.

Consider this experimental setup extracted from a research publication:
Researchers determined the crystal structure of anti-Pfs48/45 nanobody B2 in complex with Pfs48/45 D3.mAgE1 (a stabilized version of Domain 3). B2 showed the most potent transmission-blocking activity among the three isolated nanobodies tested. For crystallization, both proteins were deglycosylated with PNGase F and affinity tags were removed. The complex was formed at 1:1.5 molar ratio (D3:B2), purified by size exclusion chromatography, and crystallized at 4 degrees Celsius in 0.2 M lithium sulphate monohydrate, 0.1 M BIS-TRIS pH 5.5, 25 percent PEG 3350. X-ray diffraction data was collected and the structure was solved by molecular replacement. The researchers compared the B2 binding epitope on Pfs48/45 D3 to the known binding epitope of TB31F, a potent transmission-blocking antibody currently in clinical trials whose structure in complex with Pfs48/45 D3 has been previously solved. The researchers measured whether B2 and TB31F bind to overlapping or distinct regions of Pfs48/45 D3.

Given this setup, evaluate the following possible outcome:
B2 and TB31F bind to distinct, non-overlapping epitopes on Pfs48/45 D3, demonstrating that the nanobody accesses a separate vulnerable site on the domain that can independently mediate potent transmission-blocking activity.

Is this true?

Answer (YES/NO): YES